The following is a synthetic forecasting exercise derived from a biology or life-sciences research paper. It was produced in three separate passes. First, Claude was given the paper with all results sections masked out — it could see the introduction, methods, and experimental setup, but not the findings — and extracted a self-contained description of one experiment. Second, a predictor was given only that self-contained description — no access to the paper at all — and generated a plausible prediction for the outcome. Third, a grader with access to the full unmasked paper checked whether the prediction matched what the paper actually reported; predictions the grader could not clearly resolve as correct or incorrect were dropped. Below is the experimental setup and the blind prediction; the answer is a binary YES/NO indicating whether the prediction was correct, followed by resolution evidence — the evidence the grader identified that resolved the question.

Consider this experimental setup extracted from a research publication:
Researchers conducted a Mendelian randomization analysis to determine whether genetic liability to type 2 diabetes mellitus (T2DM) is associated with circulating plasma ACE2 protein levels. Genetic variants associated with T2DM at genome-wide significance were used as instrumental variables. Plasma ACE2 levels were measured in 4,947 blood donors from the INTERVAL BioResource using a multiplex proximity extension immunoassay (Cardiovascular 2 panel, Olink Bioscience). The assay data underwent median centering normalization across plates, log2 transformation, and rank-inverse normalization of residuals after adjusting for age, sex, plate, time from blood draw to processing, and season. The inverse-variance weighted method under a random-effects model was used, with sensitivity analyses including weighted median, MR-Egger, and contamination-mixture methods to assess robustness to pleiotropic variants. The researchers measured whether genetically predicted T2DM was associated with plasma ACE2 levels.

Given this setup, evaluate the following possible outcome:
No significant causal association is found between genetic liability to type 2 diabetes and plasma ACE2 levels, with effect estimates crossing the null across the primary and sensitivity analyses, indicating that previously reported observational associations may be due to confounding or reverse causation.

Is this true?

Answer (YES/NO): NO